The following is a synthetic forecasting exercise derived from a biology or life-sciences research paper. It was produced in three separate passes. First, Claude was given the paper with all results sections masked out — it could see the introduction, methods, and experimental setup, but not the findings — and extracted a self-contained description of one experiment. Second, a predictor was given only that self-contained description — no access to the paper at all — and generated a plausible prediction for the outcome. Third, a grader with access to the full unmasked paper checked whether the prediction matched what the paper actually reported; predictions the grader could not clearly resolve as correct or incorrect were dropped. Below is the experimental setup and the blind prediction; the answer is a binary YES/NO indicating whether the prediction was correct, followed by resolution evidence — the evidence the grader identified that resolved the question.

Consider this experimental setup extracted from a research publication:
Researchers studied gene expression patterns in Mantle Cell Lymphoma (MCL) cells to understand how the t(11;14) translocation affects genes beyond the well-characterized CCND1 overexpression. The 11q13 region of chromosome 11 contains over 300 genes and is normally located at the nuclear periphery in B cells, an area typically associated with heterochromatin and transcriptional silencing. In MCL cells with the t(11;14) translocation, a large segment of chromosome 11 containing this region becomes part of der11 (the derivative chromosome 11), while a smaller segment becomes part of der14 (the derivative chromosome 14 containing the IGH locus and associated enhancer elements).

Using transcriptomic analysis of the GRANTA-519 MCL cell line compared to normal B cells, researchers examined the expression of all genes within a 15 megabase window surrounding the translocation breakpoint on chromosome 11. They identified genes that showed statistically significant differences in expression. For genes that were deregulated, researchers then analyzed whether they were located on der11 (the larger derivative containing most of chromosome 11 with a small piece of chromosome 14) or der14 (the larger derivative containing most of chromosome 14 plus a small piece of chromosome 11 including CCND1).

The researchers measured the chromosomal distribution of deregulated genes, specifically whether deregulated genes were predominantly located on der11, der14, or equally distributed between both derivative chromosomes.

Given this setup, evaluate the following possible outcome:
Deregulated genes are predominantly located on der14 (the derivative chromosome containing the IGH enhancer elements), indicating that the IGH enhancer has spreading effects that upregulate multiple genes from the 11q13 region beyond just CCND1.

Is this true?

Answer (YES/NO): NO